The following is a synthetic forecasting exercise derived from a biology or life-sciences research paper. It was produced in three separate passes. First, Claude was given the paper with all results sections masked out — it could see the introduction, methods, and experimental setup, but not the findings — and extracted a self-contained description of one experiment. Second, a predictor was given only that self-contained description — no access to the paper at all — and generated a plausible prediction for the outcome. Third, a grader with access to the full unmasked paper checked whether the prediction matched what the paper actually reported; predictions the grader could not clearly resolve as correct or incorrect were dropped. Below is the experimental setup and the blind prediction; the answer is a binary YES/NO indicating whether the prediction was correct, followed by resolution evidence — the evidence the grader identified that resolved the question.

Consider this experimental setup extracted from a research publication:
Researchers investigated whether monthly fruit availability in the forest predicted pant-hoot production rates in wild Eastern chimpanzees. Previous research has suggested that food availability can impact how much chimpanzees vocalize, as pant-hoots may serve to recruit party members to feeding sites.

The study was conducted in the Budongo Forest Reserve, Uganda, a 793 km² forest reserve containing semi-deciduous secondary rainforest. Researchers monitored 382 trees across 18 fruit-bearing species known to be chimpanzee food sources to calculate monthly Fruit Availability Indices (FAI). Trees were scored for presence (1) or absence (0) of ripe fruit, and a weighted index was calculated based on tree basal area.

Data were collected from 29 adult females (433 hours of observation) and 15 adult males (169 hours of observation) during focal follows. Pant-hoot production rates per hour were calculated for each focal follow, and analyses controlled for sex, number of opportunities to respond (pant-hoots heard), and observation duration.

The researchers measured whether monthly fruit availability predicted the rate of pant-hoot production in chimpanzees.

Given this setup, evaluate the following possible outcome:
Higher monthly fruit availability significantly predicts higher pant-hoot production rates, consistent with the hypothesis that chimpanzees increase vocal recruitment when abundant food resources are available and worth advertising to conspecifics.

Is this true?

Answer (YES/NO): NO